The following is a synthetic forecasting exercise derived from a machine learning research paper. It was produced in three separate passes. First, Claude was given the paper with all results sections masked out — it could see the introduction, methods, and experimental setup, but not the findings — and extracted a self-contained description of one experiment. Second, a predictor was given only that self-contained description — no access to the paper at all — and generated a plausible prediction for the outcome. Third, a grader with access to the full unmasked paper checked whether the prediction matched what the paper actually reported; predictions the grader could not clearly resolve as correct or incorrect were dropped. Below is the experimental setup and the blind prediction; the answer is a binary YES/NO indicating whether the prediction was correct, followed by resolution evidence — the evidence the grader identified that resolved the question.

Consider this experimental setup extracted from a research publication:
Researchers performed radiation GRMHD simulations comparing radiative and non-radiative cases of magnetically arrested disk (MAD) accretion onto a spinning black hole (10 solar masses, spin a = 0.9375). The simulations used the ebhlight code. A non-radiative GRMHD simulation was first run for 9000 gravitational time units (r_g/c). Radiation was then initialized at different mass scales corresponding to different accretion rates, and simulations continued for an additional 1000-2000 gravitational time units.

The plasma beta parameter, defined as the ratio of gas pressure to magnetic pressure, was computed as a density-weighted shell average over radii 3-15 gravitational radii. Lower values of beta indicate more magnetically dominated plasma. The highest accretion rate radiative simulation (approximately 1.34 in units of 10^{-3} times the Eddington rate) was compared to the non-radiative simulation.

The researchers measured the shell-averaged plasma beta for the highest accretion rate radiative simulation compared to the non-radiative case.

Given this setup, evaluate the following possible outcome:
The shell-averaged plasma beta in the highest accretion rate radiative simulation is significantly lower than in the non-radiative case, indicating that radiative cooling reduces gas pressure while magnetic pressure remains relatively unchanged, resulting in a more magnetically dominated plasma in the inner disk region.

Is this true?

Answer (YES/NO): YES